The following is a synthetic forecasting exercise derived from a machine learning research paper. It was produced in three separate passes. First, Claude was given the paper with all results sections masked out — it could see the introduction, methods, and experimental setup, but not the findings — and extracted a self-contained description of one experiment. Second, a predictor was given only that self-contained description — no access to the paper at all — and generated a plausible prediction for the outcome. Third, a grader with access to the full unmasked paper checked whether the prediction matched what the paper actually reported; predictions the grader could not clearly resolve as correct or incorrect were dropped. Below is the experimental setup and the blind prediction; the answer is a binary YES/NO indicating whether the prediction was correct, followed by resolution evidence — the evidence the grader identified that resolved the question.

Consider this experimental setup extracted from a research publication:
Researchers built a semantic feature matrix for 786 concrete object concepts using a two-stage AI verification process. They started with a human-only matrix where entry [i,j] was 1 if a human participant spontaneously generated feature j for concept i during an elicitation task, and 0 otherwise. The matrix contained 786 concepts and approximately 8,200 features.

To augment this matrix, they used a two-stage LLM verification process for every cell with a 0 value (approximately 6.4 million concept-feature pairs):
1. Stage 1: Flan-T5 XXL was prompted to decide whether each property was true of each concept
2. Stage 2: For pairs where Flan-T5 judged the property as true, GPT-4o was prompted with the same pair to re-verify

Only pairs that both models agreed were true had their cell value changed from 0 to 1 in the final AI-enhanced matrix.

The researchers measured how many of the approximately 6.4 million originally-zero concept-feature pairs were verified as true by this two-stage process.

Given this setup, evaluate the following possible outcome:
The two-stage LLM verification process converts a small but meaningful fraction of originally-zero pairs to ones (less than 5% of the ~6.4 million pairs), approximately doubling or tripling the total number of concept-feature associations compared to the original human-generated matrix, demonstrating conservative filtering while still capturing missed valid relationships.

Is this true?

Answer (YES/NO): NO